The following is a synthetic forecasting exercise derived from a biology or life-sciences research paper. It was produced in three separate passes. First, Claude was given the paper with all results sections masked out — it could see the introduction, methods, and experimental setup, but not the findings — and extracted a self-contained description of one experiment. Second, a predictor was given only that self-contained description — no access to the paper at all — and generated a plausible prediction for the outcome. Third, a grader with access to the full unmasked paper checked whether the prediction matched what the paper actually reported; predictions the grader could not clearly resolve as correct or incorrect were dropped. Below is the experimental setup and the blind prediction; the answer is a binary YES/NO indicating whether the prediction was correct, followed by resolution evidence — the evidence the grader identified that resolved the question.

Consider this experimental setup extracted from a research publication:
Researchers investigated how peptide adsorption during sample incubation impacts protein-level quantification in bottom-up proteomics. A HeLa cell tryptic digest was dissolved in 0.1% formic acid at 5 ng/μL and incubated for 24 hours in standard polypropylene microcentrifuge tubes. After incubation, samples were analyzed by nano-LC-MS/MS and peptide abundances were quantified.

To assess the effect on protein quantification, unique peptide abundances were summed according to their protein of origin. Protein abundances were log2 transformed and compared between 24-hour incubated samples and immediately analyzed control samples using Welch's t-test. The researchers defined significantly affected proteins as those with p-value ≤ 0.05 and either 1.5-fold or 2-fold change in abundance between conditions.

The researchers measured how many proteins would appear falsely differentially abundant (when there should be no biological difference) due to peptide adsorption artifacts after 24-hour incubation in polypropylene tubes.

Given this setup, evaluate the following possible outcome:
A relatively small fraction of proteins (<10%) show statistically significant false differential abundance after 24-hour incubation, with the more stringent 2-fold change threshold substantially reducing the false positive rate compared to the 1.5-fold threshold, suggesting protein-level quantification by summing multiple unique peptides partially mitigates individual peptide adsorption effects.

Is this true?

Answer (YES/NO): YES